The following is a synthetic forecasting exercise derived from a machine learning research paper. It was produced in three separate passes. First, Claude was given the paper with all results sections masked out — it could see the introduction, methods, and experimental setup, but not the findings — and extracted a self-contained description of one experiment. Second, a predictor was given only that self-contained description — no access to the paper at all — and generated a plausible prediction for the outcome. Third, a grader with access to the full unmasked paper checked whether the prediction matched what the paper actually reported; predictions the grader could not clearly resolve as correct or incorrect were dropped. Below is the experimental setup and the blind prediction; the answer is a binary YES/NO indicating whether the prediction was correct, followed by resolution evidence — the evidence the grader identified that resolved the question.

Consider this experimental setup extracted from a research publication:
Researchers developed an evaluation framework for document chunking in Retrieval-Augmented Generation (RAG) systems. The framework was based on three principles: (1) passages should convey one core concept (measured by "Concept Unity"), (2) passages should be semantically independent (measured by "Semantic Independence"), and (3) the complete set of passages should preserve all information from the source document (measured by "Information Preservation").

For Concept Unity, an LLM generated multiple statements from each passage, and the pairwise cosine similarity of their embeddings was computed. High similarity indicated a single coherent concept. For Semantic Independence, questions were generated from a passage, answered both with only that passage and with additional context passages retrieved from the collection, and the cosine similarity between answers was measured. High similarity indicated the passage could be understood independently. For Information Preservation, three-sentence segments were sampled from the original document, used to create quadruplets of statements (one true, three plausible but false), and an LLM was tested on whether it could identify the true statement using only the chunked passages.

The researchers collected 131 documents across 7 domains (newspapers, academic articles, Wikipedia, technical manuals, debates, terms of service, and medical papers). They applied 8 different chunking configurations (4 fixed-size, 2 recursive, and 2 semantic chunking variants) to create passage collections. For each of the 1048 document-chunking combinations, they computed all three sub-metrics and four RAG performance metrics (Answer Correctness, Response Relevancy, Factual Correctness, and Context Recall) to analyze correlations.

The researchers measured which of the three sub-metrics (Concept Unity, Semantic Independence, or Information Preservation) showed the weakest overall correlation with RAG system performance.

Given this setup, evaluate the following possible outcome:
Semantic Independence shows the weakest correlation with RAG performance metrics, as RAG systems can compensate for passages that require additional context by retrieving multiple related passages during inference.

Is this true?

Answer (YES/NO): NO